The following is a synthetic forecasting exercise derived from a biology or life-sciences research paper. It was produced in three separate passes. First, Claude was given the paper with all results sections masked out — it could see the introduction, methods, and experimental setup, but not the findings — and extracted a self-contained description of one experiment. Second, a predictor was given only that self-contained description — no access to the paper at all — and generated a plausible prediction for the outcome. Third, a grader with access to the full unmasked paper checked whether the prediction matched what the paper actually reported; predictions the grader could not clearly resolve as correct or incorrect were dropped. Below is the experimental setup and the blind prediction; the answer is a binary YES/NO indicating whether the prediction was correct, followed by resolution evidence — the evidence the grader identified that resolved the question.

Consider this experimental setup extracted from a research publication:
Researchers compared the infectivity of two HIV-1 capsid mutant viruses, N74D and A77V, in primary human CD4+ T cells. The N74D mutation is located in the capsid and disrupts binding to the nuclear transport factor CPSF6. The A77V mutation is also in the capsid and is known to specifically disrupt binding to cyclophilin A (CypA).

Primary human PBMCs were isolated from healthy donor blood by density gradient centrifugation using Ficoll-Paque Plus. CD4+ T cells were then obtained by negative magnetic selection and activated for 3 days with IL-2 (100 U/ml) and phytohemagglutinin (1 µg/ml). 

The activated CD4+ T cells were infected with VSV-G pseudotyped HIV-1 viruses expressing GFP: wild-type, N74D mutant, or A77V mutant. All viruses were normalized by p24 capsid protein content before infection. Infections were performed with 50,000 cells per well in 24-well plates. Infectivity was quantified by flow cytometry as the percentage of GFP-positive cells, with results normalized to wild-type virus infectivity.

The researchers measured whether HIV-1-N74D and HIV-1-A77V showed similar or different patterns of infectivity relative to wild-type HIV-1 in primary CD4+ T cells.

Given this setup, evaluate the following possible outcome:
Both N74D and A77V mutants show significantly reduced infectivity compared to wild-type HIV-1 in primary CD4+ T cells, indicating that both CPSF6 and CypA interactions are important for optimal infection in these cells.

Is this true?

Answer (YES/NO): NO